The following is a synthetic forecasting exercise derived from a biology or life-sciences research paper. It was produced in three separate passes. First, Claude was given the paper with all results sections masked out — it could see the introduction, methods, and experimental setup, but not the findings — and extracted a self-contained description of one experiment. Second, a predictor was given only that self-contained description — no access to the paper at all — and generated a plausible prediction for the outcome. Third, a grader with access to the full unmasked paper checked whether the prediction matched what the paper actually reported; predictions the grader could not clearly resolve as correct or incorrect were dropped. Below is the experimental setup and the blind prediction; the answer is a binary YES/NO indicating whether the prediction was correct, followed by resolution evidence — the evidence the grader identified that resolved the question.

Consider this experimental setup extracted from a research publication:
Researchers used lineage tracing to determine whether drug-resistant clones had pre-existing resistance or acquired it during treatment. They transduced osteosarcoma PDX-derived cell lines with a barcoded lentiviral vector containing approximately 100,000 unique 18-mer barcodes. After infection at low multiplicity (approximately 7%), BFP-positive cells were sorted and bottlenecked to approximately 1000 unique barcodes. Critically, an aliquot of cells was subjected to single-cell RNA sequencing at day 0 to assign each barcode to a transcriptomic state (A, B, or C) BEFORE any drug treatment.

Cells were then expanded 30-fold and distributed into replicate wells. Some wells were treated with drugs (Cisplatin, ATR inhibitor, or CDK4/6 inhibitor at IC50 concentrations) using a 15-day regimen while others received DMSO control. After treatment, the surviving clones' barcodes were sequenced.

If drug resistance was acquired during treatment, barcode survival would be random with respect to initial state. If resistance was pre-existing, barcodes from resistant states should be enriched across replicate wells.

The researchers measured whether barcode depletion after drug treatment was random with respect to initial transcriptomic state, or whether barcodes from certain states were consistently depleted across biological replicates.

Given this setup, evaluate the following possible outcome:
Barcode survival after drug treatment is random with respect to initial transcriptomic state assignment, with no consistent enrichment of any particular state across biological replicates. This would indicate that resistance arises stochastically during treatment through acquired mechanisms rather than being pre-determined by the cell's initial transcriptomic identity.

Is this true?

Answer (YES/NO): NO